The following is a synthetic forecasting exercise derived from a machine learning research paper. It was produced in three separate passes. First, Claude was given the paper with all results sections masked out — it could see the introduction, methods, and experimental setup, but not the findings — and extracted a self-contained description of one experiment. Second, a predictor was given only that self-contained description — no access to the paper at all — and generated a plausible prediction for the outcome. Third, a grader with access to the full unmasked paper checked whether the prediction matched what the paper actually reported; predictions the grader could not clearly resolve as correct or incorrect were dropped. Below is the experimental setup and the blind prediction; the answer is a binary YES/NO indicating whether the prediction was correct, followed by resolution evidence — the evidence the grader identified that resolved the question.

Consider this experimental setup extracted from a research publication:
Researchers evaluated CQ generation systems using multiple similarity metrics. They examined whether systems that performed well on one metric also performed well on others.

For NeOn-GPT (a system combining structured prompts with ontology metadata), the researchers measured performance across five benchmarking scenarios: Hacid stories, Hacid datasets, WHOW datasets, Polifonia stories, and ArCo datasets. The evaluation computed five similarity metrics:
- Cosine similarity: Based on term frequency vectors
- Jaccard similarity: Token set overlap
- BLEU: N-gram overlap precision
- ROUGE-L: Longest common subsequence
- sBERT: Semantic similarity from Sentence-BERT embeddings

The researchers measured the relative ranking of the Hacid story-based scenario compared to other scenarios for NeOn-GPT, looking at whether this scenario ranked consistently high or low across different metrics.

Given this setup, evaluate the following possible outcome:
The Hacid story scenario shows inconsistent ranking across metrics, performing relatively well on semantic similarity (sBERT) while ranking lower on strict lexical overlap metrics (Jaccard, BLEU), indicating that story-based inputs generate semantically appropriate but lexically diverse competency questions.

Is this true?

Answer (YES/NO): NO